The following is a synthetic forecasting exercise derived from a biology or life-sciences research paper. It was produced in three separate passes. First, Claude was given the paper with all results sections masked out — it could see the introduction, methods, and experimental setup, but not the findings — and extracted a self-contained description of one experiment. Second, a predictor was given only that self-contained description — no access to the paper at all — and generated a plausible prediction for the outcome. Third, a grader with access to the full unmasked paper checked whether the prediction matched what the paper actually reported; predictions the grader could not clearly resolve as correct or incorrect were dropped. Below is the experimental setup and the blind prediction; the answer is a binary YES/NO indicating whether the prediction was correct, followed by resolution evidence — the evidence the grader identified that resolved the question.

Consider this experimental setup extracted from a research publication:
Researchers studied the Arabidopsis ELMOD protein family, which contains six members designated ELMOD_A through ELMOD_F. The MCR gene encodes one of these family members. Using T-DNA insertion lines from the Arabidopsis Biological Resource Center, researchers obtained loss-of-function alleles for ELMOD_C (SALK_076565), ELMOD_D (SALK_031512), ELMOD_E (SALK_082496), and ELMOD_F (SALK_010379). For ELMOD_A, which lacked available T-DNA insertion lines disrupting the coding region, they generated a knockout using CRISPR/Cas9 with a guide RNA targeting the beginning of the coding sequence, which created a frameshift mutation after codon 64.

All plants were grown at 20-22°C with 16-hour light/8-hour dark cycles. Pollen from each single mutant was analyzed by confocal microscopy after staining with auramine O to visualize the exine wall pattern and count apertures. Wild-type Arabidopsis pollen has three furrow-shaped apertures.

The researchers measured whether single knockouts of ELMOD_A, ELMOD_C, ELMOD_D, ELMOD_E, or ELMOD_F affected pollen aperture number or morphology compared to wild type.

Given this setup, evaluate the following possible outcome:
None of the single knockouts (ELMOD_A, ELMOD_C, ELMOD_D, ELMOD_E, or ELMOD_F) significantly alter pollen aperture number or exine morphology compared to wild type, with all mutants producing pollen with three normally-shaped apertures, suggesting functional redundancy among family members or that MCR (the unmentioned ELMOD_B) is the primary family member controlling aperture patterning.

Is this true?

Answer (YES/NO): YES